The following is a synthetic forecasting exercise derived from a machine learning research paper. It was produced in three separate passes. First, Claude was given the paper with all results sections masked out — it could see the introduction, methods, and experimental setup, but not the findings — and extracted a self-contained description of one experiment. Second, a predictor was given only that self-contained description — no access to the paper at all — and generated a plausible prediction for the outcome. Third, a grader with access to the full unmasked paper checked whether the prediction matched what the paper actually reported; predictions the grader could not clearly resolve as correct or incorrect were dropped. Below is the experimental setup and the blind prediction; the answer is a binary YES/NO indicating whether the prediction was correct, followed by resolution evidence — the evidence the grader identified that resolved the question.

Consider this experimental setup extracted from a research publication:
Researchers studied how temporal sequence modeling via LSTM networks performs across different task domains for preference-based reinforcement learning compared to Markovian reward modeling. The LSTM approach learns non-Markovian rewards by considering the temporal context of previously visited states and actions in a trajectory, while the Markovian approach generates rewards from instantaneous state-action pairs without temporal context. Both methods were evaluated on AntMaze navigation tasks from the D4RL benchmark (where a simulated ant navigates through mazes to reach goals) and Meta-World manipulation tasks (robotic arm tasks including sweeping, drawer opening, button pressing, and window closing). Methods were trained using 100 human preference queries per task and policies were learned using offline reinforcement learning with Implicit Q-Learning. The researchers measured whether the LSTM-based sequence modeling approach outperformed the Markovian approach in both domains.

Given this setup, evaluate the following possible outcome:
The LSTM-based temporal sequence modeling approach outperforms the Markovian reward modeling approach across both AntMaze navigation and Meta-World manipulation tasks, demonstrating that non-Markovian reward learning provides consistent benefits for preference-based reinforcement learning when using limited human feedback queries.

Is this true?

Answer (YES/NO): NO